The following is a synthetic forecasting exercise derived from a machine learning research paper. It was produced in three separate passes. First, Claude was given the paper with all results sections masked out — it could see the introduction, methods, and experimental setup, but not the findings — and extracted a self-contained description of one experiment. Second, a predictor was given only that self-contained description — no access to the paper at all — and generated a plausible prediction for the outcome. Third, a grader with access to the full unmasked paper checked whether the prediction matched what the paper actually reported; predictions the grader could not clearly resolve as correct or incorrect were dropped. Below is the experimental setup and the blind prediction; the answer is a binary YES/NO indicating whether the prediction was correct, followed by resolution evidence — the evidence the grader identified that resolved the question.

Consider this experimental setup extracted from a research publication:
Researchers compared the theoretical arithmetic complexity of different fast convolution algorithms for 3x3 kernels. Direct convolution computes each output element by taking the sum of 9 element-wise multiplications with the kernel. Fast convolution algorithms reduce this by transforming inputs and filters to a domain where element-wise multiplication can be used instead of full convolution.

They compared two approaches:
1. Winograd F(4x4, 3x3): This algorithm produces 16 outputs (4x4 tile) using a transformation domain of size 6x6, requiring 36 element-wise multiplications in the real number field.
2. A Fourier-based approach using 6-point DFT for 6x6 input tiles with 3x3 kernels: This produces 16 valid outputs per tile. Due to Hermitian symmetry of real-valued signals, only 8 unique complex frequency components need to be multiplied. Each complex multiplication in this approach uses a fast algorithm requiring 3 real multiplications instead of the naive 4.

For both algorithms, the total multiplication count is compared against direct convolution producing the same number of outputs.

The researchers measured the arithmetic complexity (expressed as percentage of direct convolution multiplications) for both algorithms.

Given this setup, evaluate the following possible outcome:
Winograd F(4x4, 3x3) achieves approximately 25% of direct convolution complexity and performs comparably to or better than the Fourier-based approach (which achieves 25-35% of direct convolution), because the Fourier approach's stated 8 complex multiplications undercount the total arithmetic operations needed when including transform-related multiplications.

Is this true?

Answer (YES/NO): YES